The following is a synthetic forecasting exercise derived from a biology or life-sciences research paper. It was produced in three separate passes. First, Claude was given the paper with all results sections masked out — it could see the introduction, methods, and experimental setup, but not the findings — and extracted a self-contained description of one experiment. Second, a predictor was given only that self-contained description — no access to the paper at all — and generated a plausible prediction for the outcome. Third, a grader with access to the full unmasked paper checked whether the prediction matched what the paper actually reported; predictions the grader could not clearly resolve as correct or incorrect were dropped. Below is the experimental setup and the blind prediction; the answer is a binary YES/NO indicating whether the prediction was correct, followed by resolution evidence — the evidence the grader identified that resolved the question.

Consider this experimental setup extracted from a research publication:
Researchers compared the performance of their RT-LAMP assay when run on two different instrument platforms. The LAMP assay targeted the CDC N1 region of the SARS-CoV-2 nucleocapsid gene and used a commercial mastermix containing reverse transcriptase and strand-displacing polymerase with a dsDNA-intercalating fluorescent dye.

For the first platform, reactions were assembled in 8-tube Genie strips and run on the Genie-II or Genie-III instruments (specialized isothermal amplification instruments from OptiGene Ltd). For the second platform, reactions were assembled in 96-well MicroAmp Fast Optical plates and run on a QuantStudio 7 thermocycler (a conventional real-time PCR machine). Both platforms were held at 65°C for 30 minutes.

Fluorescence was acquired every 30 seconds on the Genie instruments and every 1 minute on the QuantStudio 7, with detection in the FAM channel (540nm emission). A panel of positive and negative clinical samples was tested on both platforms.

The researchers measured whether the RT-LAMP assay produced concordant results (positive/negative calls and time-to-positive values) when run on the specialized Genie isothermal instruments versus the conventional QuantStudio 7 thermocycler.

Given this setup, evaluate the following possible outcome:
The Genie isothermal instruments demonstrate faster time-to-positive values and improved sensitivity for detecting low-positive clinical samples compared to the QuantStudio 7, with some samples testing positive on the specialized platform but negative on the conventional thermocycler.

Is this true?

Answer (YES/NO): NO